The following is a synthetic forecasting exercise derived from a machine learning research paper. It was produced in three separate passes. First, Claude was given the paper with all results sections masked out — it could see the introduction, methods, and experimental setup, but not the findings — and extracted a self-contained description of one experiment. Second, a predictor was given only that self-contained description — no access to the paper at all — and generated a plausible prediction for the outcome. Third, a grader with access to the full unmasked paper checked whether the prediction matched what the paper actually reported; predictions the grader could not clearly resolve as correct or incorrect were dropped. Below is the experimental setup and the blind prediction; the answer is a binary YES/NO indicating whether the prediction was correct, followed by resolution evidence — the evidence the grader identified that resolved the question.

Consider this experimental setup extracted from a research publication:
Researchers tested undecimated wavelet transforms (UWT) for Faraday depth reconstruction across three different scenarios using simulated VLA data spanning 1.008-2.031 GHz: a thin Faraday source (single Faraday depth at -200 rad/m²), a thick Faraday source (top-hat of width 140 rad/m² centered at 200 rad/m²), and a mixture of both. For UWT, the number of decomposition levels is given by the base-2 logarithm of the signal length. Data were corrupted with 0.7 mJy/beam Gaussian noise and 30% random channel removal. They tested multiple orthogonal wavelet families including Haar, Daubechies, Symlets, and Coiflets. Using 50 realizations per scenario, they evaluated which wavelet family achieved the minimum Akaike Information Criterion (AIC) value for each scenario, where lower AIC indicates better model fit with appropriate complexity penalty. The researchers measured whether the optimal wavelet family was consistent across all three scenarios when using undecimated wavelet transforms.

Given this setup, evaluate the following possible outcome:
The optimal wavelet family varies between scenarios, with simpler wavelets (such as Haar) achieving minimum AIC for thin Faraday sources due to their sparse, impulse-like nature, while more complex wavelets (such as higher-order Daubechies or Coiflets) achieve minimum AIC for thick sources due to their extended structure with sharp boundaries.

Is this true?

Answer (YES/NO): NO